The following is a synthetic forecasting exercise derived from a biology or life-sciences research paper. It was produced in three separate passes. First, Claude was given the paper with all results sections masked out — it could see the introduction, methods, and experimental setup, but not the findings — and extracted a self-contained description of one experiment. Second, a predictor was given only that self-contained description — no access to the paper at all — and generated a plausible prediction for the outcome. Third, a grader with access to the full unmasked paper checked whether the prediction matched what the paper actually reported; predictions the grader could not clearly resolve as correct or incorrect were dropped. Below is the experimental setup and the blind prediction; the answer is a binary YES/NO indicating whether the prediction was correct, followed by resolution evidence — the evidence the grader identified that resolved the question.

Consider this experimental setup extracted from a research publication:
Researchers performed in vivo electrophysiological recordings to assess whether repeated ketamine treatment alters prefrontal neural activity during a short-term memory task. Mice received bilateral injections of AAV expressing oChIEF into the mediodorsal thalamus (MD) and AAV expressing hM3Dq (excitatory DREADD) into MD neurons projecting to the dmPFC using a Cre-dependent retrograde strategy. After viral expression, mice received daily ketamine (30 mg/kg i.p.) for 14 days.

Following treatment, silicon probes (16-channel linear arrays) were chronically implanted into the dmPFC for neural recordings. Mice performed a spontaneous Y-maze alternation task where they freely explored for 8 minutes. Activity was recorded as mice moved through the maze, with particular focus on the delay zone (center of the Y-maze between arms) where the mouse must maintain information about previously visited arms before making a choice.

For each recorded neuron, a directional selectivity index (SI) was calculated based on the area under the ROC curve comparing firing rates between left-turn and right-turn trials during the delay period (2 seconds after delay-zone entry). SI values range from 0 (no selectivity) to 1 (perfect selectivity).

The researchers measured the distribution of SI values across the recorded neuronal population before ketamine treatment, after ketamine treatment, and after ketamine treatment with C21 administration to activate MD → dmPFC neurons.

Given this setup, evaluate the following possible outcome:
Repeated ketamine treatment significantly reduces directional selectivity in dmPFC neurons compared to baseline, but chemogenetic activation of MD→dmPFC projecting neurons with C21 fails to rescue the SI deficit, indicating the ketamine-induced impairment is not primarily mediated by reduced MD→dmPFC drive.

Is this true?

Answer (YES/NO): NO